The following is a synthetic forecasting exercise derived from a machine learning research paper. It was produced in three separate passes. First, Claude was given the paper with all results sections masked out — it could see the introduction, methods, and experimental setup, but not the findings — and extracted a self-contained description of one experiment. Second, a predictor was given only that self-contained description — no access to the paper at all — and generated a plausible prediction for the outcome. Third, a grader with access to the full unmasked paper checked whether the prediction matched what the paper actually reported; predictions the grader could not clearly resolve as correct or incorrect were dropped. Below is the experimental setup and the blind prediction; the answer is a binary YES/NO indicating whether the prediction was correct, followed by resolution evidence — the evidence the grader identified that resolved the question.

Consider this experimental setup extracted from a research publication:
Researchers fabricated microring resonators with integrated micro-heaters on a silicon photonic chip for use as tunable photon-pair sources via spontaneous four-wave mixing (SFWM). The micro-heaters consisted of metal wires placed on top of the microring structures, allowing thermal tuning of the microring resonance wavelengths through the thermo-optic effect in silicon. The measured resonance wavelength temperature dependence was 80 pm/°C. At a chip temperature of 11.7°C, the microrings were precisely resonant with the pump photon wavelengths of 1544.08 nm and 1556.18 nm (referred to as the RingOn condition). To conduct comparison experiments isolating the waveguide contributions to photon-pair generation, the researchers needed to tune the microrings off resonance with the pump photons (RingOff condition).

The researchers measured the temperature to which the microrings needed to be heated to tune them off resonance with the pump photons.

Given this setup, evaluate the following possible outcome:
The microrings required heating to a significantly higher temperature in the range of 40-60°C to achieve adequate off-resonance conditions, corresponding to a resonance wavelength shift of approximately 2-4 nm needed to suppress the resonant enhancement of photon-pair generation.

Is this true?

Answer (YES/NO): NO